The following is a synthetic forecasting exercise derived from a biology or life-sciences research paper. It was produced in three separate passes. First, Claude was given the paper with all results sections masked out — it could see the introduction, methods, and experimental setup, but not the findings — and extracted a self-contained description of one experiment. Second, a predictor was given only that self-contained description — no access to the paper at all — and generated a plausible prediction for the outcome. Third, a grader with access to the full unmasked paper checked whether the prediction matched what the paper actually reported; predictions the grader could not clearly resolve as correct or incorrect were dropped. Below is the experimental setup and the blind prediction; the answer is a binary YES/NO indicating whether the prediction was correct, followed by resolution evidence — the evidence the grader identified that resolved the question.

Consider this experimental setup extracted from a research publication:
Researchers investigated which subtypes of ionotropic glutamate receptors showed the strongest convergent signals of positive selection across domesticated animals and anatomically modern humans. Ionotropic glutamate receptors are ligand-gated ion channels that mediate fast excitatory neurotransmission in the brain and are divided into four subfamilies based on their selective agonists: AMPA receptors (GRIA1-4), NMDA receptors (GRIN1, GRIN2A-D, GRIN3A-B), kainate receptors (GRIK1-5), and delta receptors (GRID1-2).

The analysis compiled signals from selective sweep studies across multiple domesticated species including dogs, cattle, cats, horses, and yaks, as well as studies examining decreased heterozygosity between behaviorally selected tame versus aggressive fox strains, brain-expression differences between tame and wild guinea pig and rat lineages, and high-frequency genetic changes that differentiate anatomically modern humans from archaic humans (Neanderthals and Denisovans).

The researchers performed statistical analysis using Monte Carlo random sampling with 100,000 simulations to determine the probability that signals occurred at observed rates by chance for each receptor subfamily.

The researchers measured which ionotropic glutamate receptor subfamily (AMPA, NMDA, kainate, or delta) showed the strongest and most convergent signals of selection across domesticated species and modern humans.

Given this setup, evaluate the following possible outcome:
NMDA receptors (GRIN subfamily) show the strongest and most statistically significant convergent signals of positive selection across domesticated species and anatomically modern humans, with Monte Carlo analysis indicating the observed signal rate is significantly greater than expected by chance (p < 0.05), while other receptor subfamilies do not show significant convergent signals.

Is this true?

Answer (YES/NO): NO